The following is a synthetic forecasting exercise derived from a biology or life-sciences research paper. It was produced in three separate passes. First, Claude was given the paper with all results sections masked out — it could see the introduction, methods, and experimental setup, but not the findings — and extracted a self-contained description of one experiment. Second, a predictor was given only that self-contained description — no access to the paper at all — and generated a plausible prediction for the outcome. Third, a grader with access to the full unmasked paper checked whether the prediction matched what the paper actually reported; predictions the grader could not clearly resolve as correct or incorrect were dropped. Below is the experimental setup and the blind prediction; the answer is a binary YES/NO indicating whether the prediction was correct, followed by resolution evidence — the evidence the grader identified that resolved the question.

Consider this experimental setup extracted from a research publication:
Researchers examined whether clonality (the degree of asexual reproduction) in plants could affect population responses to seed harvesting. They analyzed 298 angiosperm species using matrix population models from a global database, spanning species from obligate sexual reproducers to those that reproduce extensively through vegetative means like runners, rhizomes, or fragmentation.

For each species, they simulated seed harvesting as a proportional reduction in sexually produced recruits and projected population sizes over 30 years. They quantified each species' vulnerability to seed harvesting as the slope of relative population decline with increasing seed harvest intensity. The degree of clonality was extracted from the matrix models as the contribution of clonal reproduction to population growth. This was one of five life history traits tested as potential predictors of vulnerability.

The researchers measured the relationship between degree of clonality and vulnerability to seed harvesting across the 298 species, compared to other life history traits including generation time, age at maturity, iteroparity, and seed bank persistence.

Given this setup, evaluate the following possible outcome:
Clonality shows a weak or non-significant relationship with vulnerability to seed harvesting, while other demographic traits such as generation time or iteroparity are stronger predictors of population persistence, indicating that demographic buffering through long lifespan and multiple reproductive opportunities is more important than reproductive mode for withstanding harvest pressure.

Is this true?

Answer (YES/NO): YES